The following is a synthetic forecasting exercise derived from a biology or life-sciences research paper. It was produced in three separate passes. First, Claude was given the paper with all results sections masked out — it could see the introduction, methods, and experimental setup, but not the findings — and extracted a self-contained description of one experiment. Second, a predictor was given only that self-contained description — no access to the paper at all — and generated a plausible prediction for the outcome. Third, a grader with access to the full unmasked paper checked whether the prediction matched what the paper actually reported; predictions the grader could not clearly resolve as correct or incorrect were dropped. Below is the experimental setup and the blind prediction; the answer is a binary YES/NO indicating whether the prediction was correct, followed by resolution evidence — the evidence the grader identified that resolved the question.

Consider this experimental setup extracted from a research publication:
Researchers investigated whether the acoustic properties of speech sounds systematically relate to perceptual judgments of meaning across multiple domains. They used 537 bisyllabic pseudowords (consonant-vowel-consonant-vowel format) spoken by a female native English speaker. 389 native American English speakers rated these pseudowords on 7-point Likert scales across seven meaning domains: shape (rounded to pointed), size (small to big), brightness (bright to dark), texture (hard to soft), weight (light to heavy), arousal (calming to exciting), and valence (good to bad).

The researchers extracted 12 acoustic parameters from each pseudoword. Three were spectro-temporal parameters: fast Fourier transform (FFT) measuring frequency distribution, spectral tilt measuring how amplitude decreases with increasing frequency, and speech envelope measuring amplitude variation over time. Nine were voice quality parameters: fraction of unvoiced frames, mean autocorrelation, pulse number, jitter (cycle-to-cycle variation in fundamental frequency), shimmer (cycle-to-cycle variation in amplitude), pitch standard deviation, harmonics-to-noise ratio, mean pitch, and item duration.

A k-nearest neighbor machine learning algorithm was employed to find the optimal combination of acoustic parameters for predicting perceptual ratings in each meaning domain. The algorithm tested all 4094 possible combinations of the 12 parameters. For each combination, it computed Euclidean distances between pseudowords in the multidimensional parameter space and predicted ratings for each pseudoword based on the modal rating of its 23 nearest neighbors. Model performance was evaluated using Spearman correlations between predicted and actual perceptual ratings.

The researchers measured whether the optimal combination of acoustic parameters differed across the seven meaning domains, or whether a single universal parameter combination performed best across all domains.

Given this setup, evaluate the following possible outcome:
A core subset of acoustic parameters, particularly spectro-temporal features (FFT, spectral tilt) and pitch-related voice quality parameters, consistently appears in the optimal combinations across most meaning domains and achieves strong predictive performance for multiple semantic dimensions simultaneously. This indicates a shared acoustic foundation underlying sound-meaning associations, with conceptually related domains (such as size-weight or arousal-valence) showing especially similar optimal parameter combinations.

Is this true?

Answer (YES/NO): NO